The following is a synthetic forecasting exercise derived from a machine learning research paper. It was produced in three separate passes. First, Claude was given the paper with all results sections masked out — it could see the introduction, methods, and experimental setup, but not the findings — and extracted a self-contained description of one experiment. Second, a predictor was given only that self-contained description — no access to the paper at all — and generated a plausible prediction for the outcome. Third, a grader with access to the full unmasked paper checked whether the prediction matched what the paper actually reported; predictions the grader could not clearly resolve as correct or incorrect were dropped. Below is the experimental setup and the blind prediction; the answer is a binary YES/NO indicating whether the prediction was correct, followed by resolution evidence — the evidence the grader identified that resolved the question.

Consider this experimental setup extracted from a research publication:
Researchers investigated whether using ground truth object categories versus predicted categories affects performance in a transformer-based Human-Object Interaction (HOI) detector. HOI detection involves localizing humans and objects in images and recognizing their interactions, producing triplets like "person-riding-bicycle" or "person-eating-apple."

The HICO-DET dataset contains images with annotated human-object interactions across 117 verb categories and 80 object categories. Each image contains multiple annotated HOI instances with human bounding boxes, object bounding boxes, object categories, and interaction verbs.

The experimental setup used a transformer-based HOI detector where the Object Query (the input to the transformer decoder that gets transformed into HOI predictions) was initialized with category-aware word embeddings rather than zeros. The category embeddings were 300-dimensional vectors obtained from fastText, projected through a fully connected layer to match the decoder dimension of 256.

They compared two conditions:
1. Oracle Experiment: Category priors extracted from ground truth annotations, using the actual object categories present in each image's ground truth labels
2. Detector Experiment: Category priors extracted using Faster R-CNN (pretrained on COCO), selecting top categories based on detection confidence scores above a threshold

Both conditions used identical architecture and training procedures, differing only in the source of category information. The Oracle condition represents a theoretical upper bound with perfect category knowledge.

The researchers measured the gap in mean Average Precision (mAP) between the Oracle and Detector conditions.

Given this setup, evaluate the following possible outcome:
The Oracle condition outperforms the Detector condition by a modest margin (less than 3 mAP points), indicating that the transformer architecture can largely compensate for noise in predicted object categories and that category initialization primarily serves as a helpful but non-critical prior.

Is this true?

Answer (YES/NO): NO